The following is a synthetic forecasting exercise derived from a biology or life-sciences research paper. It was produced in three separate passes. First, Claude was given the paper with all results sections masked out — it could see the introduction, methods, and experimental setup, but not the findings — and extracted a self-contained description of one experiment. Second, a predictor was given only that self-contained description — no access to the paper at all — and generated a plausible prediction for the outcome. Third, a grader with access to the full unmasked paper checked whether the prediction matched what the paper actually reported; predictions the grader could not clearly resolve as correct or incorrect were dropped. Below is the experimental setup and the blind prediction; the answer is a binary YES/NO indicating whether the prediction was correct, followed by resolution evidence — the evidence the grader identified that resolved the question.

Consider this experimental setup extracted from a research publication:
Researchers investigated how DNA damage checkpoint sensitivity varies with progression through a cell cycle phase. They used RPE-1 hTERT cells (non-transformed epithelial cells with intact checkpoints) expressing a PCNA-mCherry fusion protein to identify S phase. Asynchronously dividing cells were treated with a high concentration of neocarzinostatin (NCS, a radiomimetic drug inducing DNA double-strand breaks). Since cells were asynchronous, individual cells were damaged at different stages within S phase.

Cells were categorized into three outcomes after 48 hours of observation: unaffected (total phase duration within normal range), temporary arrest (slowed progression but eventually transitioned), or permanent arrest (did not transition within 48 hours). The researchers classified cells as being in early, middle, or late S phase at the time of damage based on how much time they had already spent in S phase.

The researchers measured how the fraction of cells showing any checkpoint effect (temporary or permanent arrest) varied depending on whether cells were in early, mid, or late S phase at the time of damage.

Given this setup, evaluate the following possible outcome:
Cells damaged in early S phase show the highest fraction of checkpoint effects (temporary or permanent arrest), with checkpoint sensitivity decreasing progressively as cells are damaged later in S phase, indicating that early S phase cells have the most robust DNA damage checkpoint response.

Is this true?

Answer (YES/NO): YES